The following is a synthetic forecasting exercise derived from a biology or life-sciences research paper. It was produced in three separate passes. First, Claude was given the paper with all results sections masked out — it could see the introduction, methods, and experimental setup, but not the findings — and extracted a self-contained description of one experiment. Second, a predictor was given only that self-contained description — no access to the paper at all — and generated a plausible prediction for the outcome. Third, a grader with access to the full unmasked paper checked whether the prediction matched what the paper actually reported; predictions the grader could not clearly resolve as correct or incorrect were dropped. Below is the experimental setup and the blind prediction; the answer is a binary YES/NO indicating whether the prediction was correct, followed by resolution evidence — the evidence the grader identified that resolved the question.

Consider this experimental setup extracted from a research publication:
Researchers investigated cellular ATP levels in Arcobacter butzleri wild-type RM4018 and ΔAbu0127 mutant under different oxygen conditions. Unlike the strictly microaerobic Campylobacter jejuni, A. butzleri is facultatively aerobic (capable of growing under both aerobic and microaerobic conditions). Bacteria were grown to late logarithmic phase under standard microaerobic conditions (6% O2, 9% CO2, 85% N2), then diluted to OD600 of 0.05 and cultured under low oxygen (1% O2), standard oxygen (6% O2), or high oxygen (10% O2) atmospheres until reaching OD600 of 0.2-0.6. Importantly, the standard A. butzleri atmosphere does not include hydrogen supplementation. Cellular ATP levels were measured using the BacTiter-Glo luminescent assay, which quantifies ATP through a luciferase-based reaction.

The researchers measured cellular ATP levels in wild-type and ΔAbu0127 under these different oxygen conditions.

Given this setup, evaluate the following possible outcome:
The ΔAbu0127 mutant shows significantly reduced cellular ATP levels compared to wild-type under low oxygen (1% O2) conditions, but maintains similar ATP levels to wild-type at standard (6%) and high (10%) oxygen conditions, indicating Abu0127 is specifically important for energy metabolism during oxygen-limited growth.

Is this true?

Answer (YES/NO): NO